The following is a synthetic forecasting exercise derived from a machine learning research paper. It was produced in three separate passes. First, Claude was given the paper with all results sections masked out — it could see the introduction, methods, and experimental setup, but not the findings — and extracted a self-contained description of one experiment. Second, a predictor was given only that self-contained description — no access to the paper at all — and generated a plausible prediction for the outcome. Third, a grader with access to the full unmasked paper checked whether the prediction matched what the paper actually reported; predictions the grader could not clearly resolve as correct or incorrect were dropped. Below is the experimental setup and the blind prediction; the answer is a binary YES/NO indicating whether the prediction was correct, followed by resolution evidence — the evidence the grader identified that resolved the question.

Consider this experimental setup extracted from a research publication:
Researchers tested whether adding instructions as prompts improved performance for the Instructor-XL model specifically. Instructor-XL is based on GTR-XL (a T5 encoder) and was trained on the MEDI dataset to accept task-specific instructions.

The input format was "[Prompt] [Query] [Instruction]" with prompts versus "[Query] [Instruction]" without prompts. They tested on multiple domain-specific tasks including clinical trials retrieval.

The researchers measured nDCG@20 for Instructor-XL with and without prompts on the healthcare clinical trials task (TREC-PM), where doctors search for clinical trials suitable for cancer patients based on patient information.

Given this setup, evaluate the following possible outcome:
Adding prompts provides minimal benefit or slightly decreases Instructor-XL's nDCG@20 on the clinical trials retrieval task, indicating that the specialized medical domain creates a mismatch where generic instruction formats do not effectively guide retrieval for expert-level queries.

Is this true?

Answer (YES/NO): NO